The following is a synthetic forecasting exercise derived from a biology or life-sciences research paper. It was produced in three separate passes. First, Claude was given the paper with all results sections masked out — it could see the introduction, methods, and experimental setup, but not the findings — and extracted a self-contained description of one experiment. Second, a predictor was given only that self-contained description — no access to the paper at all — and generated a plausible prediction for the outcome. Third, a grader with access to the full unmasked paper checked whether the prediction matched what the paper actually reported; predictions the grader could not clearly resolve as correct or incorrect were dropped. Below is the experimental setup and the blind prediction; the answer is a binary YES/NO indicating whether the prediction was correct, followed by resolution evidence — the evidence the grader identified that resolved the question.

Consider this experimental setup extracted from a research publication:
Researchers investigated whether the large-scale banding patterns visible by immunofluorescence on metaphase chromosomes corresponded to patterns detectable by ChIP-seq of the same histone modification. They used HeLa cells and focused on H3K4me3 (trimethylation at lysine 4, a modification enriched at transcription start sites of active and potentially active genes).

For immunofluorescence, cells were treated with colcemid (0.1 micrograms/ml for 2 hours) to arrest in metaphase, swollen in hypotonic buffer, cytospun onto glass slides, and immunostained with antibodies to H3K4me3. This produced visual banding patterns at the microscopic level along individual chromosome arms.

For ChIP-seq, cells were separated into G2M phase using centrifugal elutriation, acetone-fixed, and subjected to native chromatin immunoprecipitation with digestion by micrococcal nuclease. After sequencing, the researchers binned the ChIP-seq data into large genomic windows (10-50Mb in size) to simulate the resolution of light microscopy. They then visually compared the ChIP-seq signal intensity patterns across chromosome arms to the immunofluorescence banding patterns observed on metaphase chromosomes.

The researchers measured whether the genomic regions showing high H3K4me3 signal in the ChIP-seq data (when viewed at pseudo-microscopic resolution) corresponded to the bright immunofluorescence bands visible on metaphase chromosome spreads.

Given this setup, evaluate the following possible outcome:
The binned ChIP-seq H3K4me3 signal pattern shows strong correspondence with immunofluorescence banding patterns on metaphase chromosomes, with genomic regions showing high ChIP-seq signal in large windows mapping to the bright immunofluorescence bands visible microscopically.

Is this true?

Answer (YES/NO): YES